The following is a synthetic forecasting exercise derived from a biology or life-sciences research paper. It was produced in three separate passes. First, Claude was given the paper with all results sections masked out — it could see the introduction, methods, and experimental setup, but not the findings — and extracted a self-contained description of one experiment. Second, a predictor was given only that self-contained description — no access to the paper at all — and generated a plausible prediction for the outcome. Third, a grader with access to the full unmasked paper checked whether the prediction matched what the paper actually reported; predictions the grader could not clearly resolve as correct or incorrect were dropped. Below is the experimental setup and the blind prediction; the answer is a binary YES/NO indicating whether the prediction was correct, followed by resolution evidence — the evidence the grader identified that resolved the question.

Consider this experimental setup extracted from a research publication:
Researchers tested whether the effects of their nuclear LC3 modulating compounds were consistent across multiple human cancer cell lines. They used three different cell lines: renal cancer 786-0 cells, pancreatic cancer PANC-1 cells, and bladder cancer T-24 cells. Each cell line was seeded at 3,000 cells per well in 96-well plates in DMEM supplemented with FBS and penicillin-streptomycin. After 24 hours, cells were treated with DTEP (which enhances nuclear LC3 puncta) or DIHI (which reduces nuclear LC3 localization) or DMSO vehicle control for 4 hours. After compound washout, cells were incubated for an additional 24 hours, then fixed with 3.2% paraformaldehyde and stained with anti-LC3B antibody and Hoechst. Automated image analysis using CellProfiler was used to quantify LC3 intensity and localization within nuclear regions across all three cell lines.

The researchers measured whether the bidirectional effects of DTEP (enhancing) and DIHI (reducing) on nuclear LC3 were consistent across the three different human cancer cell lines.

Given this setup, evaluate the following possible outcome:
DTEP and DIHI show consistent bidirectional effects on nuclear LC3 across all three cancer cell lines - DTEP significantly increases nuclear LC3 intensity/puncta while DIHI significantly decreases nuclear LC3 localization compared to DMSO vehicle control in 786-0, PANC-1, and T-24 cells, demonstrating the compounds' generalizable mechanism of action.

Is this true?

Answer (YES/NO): NO